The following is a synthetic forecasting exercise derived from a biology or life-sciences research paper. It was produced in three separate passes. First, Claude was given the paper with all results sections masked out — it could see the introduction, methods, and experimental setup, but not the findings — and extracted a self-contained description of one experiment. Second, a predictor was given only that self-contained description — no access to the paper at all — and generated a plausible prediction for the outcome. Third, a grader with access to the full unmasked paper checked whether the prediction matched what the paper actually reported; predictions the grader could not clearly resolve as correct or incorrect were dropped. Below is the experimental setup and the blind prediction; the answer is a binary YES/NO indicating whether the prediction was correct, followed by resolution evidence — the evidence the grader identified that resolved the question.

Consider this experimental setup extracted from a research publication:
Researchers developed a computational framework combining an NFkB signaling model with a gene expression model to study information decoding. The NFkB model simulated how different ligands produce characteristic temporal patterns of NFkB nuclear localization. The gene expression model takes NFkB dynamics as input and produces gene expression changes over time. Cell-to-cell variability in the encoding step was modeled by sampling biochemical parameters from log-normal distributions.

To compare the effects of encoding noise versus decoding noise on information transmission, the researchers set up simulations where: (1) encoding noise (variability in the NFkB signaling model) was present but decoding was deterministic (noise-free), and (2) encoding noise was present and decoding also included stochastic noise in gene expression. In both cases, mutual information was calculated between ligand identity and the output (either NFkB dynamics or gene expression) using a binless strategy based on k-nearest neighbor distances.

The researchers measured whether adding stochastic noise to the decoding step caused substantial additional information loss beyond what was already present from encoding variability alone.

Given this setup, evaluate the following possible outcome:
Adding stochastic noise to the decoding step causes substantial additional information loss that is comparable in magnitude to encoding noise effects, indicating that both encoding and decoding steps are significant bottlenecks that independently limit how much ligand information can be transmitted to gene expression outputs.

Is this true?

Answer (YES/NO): NO